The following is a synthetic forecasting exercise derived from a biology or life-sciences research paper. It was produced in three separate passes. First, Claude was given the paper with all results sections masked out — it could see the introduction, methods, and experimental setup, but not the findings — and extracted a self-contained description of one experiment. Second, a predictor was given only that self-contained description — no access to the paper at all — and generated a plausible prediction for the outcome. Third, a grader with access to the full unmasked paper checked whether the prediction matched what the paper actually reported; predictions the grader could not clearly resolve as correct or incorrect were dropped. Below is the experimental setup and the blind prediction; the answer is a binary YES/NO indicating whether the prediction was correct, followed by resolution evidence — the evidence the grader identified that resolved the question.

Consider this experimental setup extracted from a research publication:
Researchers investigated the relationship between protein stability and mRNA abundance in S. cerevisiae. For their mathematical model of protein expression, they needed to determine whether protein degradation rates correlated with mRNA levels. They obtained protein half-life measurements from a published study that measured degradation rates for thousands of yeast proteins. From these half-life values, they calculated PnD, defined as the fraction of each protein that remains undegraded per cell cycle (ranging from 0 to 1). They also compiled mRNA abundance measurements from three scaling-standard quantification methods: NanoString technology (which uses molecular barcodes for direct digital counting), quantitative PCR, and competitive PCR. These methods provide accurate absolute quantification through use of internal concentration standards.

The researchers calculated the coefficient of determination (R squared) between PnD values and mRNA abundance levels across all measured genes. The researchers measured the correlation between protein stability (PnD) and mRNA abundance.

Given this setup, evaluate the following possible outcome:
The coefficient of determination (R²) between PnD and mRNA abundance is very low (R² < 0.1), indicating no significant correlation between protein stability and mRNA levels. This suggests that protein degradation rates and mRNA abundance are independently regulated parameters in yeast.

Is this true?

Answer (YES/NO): YES